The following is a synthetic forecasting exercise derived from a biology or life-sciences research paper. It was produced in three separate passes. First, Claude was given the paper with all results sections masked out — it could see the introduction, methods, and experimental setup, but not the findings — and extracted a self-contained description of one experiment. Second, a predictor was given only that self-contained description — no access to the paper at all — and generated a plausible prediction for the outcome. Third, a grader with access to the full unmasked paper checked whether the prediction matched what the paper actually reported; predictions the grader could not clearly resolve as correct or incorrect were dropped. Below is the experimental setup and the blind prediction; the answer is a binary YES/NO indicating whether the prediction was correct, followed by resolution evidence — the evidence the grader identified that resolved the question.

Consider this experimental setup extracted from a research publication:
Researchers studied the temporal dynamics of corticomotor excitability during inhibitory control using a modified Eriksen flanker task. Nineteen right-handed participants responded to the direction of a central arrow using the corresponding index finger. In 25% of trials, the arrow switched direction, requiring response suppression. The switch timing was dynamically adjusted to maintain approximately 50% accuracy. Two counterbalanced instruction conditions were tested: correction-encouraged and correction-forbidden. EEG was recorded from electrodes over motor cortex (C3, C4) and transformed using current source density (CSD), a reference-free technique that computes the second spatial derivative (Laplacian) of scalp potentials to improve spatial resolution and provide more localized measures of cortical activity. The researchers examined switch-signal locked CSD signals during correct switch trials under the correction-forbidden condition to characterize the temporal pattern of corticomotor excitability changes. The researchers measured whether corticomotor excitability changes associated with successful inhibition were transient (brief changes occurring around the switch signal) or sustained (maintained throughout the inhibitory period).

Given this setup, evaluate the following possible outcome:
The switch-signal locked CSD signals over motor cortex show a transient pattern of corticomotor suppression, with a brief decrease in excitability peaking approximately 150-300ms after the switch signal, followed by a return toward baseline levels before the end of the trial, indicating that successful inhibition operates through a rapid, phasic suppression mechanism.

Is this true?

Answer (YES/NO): NO